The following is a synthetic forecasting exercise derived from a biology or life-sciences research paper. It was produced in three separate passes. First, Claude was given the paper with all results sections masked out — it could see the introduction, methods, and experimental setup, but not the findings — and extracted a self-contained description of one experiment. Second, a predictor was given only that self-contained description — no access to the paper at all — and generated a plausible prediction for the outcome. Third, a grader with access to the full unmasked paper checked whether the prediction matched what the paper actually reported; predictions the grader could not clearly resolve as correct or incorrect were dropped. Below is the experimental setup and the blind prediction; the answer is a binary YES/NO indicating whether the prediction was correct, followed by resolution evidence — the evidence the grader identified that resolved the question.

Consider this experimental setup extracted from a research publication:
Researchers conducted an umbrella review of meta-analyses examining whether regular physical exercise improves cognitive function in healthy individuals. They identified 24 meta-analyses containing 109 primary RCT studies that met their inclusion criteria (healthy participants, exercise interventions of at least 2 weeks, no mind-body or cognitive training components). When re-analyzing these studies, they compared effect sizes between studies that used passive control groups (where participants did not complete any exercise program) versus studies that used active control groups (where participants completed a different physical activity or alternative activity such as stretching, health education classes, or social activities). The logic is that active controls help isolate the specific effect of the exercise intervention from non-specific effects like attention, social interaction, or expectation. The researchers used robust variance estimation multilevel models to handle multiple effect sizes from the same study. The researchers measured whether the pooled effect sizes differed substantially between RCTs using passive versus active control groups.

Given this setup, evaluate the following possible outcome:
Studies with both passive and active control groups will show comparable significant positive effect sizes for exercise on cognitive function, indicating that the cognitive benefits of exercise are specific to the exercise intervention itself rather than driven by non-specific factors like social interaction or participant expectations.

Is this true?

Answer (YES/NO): NO